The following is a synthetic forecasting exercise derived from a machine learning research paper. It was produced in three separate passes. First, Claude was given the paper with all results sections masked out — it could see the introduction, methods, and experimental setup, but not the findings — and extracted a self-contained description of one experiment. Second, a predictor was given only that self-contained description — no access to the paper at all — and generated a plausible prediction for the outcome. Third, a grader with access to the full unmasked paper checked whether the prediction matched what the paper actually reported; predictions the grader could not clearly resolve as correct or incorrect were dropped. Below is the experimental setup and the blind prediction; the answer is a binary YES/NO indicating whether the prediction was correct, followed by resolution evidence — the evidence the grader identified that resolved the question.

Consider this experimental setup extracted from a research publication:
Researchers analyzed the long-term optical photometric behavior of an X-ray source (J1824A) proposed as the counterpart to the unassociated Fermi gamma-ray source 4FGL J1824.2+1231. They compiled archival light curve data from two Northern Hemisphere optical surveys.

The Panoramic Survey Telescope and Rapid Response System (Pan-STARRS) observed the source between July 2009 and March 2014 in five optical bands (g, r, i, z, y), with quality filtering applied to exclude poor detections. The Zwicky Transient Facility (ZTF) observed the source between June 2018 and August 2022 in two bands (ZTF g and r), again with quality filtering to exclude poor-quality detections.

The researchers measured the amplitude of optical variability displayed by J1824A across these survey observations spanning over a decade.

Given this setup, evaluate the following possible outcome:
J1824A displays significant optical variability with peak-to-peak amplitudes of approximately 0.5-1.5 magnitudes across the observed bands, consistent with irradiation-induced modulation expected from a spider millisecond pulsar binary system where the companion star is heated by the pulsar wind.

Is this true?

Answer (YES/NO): NO